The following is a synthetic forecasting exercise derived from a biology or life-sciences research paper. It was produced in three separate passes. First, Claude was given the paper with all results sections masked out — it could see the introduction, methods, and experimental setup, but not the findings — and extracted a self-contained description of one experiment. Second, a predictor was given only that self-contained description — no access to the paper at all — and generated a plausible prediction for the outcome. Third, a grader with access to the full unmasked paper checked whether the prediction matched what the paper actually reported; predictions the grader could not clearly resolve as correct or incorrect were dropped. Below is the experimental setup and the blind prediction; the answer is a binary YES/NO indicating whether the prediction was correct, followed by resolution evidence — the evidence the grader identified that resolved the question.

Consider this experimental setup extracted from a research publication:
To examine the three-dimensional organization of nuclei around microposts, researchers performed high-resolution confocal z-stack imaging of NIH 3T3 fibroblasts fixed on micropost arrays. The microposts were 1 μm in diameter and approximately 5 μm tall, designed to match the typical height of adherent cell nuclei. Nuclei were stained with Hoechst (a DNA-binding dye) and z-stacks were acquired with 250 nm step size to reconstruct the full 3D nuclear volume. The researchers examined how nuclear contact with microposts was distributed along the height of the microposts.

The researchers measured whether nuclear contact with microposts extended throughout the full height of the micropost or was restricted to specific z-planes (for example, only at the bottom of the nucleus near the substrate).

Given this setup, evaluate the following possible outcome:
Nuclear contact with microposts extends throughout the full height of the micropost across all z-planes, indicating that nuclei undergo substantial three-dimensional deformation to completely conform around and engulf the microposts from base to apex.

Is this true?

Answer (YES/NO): YES